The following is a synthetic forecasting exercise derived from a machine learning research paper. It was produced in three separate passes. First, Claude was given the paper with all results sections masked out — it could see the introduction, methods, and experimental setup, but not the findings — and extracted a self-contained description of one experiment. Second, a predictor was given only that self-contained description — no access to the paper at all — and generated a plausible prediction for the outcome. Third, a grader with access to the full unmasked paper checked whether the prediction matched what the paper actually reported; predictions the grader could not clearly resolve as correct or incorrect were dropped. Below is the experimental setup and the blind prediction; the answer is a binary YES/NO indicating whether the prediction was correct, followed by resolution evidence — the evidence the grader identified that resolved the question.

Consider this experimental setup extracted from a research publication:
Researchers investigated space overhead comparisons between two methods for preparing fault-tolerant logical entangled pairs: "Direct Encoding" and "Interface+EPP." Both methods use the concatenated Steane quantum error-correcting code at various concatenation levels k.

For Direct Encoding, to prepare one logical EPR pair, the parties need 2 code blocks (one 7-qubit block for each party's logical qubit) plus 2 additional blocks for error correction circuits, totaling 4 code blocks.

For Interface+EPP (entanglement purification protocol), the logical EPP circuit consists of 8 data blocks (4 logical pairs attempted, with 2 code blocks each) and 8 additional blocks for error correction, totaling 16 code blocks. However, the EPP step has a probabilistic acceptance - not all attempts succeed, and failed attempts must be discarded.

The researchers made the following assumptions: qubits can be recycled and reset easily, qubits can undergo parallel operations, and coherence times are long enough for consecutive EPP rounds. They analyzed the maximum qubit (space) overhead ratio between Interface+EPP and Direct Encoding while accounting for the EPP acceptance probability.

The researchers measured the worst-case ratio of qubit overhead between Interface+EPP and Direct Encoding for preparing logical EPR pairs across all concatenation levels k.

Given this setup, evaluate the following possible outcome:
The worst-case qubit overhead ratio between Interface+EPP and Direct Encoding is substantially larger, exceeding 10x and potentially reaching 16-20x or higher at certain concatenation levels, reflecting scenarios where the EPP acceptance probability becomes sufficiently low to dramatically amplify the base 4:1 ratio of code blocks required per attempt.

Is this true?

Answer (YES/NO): NO